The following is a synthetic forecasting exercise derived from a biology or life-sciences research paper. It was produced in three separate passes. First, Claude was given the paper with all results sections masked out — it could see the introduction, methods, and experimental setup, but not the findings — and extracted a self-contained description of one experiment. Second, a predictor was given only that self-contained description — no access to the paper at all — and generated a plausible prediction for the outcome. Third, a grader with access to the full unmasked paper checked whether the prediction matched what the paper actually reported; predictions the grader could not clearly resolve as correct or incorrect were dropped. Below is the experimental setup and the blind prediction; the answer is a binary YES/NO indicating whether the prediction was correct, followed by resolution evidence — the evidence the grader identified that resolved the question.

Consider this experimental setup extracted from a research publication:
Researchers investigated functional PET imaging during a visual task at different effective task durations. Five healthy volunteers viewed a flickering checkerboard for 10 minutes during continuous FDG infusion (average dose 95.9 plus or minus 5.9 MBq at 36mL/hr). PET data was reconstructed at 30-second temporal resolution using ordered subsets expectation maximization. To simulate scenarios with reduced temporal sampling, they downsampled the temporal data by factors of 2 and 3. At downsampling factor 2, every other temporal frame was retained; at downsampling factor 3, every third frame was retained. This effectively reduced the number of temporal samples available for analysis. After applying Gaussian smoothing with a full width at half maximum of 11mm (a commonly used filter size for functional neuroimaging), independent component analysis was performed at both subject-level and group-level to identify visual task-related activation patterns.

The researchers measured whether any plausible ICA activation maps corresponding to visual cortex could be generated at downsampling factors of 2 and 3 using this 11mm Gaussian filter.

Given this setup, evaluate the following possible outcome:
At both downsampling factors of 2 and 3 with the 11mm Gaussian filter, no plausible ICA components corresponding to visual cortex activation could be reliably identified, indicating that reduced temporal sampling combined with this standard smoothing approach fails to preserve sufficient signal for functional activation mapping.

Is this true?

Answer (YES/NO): YES